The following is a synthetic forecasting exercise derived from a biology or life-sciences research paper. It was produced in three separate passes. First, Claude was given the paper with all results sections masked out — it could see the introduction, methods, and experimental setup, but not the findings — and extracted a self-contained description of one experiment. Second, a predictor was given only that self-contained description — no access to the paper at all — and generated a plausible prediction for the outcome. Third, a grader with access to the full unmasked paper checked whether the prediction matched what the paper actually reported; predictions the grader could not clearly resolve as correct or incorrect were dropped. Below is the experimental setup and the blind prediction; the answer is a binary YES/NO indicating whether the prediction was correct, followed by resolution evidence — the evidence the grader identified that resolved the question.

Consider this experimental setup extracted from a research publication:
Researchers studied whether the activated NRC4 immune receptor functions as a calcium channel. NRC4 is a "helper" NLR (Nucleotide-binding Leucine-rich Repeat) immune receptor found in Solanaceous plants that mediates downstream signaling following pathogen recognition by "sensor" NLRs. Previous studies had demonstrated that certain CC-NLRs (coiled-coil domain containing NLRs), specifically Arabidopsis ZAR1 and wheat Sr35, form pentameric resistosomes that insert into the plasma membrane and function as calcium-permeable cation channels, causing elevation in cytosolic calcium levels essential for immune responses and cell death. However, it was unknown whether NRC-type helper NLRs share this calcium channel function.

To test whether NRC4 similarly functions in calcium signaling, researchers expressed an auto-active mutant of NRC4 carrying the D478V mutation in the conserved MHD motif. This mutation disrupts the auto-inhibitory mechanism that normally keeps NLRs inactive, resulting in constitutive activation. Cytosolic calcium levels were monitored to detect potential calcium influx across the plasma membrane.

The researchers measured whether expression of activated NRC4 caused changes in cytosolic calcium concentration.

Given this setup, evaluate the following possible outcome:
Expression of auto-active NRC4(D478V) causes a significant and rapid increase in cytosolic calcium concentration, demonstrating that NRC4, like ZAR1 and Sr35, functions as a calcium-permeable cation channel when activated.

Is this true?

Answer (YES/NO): NO